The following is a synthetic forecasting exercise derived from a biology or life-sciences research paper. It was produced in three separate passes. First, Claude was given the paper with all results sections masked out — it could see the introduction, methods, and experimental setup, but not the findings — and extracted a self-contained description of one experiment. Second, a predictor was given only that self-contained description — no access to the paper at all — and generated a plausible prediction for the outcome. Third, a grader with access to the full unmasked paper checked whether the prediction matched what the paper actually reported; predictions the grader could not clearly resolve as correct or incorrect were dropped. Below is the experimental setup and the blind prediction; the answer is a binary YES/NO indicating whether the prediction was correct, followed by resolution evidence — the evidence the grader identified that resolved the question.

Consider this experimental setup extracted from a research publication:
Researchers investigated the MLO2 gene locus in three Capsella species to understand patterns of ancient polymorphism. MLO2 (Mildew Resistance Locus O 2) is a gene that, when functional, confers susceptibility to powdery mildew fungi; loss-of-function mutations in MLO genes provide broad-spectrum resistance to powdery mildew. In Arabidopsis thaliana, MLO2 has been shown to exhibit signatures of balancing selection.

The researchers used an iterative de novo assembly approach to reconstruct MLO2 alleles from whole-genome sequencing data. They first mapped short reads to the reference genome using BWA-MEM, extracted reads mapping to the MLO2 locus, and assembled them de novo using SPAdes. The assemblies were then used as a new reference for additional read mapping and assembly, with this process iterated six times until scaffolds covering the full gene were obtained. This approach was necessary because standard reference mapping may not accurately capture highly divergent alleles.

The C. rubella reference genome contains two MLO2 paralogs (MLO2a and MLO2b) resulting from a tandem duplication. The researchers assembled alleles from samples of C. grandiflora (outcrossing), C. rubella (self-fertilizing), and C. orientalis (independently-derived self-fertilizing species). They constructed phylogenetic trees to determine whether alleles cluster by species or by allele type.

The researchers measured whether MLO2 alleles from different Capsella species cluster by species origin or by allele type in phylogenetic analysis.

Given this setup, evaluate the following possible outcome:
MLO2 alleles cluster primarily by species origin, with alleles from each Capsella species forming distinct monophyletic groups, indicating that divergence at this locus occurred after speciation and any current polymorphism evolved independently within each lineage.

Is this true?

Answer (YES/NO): NO